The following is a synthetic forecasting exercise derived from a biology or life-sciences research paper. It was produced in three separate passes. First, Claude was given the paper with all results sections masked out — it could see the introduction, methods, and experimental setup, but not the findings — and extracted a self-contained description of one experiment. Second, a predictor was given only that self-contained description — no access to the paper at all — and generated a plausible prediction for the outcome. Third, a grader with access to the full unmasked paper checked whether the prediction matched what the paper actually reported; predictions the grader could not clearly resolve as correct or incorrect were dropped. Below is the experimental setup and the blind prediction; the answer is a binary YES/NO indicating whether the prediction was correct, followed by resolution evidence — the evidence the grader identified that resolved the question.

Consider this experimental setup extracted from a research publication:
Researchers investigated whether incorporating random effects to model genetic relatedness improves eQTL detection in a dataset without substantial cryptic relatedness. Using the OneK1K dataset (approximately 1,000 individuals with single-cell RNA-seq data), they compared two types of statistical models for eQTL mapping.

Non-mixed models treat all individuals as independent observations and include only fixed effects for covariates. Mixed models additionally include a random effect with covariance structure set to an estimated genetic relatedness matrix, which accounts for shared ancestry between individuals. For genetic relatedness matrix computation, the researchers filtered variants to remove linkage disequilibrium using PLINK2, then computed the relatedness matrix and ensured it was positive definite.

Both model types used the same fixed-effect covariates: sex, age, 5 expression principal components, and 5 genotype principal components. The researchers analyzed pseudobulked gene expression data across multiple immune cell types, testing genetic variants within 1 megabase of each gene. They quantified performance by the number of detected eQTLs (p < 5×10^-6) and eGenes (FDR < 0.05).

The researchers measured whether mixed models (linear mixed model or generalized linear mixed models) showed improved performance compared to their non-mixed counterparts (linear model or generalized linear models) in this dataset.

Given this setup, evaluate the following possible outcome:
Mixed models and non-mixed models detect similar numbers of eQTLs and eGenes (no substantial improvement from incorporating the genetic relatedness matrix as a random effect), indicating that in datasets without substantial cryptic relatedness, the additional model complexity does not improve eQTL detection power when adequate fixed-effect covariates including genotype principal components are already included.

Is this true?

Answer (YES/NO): NO